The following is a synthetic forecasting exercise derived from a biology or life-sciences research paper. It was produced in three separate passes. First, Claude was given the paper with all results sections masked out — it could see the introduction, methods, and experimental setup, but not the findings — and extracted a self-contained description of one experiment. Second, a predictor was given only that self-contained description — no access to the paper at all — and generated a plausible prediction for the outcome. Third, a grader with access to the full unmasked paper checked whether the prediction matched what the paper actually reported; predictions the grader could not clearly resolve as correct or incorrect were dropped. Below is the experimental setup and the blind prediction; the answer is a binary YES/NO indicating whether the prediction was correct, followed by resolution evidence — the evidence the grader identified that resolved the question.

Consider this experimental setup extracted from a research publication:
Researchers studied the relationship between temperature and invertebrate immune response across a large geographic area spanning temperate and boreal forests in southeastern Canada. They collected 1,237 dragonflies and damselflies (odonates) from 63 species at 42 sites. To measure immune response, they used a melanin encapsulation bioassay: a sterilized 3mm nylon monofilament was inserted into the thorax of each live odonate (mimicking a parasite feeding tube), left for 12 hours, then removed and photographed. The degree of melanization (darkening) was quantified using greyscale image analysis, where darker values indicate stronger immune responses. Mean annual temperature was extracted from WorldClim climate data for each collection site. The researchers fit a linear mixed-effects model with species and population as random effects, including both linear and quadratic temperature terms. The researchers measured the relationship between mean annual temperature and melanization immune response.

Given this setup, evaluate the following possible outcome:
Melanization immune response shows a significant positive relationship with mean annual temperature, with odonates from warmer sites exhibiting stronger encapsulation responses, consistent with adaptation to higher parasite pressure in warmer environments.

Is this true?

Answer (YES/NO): NO